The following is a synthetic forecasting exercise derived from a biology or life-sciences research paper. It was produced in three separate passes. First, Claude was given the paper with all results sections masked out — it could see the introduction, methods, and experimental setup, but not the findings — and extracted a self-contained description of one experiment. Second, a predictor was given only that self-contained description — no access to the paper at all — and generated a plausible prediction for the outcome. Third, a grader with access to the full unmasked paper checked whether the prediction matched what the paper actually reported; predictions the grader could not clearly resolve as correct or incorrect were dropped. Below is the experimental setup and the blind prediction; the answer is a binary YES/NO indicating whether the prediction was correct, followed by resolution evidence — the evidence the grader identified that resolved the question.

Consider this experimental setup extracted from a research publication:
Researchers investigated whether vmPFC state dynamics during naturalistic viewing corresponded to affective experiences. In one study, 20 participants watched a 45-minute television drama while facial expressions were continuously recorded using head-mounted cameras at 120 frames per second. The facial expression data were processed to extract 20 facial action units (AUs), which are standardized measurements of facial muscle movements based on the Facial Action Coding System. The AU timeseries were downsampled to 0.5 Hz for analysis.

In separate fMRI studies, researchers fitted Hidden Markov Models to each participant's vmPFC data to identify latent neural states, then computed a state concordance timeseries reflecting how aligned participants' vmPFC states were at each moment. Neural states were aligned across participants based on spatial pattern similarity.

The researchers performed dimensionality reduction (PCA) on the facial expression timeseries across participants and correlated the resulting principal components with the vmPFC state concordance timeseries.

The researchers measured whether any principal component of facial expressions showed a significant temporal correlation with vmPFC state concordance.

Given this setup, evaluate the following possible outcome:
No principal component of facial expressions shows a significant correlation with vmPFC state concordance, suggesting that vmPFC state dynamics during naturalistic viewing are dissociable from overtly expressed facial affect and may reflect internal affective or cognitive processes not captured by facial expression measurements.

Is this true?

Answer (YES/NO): NO